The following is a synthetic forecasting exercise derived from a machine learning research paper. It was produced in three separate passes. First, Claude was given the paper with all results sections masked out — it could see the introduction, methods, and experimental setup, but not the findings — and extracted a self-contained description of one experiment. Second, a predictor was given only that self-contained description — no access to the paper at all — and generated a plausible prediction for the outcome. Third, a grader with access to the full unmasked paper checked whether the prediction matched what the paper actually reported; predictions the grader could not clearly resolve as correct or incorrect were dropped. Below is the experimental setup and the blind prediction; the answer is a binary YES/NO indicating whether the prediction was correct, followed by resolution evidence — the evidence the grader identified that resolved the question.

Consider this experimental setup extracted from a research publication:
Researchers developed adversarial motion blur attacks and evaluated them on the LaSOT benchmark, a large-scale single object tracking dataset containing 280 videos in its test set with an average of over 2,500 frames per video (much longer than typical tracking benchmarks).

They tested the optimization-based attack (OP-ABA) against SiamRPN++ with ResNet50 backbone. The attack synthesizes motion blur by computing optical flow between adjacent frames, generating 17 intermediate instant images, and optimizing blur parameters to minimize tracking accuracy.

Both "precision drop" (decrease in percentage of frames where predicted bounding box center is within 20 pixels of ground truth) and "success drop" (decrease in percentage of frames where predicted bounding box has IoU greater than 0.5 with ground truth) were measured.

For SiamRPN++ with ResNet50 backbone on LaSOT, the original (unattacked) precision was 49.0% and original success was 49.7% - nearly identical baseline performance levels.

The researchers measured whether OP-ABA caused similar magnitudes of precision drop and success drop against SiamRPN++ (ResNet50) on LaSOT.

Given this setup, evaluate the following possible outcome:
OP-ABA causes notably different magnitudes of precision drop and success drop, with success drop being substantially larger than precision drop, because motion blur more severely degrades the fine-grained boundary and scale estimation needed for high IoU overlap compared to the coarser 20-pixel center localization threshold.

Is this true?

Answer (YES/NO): NO